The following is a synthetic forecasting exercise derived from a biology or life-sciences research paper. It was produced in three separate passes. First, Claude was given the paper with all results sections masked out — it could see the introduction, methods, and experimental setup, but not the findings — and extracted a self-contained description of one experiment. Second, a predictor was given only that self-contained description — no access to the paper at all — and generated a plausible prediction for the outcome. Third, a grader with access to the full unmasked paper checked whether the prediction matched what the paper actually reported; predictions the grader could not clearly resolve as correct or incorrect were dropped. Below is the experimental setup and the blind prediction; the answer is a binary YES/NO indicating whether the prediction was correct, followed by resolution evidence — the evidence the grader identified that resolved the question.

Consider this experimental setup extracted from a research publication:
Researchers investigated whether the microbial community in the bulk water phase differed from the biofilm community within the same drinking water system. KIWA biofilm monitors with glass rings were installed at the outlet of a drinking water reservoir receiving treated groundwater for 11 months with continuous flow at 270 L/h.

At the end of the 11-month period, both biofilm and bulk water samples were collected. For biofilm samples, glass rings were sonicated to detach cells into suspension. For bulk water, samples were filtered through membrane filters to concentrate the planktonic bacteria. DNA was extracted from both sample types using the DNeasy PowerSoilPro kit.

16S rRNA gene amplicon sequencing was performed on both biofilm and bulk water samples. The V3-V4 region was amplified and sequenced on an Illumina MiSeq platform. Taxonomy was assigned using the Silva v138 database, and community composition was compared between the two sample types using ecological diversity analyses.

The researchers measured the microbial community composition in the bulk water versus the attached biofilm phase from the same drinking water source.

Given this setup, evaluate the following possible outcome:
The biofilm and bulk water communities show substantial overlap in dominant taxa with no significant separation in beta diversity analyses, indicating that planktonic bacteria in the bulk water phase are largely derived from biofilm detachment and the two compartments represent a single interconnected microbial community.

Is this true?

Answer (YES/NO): NO